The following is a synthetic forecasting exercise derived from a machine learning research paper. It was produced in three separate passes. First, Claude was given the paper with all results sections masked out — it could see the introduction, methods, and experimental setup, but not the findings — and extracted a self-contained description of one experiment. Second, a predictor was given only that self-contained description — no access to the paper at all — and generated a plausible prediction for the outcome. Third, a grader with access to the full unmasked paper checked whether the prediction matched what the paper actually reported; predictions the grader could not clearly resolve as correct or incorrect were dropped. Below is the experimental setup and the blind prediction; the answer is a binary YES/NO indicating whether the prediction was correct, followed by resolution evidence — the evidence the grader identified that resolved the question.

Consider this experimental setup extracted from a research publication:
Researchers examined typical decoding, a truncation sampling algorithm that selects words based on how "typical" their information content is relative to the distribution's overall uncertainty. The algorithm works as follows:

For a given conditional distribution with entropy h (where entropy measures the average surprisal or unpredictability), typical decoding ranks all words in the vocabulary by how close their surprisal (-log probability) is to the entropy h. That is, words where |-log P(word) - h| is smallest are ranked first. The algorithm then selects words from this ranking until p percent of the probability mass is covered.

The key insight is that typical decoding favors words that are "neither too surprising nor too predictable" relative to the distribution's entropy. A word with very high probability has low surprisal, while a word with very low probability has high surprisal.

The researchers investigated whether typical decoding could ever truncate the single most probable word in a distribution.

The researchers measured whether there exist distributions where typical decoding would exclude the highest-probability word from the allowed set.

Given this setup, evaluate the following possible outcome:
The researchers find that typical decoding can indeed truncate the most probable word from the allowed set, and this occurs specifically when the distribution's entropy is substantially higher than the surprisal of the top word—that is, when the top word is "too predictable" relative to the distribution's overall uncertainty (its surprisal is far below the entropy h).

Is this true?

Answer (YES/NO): YES